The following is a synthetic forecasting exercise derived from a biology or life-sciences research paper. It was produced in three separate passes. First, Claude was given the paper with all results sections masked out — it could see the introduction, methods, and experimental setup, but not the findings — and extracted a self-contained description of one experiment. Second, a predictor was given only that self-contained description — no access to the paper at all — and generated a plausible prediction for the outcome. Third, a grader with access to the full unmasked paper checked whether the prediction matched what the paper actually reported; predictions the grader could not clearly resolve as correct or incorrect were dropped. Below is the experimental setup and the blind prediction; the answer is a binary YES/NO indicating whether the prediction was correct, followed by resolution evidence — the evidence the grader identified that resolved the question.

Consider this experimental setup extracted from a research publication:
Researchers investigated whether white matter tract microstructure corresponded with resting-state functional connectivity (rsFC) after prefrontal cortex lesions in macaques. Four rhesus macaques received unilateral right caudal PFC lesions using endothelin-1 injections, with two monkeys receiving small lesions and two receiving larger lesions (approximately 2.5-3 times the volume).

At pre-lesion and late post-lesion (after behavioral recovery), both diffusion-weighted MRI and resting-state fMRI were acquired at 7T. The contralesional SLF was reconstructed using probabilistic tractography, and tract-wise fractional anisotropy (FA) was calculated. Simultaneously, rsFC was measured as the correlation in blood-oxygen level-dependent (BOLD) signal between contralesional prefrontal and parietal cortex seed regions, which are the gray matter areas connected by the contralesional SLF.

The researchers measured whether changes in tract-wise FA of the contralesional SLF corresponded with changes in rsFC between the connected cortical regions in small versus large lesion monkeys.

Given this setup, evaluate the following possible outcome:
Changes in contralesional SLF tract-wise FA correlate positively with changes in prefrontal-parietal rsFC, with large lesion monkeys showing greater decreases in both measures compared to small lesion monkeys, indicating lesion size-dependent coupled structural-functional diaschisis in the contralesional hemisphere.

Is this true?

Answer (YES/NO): NO